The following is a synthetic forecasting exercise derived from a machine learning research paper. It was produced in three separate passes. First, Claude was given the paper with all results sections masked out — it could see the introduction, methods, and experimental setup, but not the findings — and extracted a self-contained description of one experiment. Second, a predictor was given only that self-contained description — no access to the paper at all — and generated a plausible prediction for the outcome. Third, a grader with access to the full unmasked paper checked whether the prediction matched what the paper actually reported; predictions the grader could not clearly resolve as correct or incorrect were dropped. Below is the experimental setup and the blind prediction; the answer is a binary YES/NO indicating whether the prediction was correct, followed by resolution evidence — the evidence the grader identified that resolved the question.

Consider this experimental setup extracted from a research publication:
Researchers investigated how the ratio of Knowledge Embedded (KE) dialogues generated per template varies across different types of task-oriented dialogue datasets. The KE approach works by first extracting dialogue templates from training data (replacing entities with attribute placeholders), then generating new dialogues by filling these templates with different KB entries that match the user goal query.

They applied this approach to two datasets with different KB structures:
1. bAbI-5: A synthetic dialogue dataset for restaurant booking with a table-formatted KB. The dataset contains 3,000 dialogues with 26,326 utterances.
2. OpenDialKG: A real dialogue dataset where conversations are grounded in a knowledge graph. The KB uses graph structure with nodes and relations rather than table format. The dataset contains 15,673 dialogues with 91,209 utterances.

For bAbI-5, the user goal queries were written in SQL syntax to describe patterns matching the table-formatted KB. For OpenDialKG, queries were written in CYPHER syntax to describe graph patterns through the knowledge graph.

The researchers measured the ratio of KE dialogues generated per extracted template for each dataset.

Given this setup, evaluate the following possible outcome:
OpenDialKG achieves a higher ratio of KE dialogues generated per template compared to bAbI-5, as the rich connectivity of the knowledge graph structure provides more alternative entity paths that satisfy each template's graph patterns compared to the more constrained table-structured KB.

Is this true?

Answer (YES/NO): NO